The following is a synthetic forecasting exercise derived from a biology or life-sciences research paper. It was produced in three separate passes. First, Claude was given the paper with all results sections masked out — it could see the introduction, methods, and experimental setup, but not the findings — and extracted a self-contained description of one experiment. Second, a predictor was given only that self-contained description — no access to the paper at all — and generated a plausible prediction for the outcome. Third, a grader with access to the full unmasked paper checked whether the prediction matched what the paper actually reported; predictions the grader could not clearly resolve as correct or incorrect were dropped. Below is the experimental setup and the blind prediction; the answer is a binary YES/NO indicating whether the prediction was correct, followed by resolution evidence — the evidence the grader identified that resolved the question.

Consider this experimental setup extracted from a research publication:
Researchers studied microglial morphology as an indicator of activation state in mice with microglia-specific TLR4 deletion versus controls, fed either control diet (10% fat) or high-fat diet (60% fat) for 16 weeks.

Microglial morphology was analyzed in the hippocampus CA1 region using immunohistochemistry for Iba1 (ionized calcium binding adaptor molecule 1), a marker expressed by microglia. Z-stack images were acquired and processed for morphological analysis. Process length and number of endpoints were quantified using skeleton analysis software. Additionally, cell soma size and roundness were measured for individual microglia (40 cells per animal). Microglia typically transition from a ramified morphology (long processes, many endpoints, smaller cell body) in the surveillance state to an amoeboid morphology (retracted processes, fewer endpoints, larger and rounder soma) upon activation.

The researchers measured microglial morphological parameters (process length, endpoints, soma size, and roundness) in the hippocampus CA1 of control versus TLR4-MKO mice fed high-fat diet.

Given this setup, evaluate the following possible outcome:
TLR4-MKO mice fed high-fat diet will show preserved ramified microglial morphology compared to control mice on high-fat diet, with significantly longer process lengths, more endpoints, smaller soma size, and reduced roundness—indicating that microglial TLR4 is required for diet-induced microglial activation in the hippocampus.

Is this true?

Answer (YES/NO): NO